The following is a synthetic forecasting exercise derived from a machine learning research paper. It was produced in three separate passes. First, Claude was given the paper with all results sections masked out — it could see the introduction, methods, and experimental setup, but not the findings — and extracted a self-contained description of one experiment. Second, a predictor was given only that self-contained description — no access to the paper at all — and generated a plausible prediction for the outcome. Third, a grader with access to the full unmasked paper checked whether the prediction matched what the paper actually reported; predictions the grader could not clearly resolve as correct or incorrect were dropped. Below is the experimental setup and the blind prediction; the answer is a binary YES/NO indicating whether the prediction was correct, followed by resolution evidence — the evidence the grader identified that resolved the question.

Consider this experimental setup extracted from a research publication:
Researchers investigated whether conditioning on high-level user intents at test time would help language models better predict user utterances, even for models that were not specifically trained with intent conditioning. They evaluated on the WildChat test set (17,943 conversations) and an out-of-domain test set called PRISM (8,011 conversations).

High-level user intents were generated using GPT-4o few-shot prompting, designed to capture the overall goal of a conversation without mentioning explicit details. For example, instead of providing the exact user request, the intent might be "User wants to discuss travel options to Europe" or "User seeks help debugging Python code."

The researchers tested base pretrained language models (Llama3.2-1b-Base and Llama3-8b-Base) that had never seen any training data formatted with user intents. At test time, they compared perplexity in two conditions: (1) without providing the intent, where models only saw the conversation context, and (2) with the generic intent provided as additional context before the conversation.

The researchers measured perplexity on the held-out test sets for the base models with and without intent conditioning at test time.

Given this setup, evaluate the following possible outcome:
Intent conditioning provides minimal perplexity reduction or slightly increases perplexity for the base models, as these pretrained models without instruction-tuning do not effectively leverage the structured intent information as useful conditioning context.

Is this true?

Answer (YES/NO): NO